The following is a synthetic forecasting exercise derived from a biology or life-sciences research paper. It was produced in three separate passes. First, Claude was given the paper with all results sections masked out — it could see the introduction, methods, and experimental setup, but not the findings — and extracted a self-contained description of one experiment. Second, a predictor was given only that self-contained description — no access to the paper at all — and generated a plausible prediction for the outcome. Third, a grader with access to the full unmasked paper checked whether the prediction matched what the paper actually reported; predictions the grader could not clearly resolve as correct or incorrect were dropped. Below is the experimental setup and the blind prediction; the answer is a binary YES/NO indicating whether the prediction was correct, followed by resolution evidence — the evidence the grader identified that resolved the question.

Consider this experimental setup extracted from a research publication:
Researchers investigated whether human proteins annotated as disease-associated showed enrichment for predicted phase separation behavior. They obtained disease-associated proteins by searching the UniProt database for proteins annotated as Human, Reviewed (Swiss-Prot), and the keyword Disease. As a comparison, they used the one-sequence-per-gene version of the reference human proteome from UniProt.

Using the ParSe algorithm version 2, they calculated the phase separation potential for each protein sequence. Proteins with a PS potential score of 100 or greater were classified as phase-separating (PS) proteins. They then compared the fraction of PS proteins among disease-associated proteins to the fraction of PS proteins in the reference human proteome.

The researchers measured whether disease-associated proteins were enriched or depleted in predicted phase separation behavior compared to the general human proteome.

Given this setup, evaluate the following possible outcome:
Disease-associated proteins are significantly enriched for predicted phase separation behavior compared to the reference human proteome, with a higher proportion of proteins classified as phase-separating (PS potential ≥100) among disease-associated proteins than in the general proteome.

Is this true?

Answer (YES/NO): YES